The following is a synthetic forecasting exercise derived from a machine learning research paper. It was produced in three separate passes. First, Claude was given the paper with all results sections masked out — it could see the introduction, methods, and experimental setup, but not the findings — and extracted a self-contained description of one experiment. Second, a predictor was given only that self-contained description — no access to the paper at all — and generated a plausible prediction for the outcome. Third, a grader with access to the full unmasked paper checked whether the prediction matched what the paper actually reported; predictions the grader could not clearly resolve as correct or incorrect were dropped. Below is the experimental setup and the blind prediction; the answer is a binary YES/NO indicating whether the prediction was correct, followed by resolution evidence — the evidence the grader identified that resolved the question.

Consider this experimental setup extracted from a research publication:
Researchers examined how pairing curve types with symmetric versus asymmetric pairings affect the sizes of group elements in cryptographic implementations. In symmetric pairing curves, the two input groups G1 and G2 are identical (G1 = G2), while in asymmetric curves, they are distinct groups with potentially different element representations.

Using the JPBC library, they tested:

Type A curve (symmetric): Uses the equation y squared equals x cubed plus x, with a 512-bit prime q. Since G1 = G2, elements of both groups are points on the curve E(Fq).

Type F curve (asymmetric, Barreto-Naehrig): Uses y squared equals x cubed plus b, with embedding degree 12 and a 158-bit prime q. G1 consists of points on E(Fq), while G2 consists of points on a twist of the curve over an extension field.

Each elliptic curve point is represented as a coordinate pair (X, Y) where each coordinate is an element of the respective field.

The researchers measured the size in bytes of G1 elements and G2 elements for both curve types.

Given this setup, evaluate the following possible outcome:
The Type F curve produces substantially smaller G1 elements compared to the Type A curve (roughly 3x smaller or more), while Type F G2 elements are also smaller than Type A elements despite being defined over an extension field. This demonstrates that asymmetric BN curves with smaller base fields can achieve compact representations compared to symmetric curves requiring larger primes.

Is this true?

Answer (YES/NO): YES